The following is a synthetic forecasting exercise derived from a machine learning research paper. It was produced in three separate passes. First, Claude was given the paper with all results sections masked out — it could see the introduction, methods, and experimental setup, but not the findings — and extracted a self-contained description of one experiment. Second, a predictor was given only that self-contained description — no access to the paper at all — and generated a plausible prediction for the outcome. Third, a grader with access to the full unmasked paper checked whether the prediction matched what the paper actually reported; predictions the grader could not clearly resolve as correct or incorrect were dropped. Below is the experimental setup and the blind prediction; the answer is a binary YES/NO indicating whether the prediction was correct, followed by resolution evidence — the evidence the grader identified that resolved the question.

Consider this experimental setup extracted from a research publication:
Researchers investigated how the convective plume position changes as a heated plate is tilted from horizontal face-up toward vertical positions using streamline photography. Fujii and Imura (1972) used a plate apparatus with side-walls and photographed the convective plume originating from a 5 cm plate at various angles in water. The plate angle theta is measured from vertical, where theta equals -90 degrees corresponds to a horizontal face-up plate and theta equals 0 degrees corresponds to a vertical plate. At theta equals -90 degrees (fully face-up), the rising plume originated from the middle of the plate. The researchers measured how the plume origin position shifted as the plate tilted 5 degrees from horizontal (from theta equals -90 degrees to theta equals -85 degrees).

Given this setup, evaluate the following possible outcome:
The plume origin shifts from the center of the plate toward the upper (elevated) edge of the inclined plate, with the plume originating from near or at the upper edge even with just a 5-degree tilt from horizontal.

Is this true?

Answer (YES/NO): NO